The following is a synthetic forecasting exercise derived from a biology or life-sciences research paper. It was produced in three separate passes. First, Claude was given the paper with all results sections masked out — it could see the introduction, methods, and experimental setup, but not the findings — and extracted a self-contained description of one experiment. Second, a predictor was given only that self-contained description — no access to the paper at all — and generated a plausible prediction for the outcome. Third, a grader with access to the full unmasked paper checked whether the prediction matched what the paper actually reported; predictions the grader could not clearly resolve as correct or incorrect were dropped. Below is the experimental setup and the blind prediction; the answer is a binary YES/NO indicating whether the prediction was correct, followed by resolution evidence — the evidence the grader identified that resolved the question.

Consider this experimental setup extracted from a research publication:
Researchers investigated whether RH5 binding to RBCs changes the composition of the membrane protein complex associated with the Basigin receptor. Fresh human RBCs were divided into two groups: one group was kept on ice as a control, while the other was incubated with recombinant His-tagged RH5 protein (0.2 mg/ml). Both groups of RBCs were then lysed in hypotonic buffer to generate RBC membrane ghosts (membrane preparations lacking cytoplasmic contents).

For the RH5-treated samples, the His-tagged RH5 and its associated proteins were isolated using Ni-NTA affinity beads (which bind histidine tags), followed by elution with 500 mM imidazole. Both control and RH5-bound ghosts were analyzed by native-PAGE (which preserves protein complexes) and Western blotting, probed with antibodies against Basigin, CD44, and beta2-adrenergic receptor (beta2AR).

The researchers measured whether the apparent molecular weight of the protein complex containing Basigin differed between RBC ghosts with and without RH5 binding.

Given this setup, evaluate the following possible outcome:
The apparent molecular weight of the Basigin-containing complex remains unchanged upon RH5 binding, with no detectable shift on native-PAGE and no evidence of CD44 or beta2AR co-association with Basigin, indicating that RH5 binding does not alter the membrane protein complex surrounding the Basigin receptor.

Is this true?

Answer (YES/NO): NO